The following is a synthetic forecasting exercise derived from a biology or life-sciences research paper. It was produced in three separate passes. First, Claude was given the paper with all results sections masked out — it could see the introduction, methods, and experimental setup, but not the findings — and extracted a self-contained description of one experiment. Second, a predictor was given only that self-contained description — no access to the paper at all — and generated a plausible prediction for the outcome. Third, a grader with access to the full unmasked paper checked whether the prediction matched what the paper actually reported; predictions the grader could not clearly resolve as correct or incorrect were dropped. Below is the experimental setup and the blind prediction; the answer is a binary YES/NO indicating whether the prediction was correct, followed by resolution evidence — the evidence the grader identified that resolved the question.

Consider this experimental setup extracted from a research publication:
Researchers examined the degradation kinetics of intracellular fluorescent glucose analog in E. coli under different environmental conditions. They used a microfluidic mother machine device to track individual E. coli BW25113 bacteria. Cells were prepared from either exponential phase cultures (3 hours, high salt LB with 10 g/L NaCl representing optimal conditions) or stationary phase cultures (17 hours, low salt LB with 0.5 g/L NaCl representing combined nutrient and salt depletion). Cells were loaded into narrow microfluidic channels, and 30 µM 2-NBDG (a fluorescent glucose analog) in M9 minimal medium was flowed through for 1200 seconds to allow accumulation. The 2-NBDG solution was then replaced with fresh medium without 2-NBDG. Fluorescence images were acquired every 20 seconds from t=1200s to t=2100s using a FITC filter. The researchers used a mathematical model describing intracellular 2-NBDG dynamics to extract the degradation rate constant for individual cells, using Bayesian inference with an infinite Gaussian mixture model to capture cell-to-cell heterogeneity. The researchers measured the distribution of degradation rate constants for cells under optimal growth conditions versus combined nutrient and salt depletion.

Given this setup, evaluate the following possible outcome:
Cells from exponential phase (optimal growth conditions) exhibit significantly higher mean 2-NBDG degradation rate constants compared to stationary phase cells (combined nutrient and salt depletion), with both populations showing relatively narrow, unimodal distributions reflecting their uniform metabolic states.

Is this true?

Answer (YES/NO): NO